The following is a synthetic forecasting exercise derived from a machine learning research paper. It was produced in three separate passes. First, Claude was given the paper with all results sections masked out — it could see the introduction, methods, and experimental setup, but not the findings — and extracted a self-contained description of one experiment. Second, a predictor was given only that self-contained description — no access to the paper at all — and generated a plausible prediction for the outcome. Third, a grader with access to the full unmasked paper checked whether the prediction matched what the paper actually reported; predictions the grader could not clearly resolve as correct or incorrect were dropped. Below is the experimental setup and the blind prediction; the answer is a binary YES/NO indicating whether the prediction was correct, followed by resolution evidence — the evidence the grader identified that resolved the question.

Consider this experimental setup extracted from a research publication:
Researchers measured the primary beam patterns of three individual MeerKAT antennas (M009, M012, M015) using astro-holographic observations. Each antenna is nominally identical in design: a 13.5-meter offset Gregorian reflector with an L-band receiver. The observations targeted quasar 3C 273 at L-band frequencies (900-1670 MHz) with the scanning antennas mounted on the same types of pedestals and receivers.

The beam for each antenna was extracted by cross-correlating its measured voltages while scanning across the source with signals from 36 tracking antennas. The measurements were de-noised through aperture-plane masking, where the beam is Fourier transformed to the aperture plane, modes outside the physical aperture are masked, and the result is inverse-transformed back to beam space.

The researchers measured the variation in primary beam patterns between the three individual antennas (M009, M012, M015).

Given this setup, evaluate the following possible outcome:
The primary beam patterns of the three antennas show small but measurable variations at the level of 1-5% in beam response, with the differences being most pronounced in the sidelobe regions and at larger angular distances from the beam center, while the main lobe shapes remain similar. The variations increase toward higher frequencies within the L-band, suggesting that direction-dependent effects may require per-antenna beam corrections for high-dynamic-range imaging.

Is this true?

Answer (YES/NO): NO